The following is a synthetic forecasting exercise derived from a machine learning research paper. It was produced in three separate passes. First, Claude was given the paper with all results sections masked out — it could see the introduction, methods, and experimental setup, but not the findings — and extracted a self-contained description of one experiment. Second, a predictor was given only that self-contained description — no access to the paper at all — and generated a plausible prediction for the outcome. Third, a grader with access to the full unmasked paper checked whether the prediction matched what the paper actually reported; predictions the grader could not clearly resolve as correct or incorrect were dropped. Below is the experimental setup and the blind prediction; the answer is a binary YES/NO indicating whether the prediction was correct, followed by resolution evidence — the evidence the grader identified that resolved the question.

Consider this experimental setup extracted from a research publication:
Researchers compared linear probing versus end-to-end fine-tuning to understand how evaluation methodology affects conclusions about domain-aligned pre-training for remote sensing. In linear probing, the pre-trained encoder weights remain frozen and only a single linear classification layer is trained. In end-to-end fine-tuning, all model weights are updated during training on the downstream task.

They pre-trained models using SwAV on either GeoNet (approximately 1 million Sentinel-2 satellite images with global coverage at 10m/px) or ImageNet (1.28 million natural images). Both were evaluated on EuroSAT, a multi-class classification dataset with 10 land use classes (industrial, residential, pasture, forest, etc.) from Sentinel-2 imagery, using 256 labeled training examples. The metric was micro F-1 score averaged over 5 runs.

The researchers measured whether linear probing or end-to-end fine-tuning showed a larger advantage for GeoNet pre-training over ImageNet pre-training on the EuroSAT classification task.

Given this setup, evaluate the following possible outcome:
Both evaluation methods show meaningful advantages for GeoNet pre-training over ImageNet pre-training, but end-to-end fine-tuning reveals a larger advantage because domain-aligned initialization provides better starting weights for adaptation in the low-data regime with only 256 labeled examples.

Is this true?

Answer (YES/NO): NO